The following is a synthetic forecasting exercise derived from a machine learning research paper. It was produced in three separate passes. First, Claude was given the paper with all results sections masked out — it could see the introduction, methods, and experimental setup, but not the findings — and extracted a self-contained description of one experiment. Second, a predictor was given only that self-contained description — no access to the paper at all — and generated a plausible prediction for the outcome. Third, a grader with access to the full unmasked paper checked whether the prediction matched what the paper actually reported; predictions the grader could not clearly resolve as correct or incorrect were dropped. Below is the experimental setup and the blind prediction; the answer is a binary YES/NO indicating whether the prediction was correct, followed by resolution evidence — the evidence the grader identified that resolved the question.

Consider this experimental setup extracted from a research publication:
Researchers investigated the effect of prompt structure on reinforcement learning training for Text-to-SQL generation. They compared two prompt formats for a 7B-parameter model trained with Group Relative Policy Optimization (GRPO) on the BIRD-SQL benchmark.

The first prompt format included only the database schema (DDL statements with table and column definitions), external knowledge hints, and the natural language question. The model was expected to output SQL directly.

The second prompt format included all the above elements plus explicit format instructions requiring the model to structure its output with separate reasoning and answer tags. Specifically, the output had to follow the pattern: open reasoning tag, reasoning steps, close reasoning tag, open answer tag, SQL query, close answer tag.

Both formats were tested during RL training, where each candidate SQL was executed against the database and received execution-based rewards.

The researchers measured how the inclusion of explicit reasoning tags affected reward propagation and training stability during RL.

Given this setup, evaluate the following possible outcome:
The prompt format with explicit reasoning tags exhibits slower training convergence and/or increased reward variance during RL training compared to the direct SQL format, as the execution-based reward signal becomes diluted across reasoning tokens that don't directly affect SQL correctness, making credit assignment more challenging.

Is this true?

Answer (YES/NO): NO